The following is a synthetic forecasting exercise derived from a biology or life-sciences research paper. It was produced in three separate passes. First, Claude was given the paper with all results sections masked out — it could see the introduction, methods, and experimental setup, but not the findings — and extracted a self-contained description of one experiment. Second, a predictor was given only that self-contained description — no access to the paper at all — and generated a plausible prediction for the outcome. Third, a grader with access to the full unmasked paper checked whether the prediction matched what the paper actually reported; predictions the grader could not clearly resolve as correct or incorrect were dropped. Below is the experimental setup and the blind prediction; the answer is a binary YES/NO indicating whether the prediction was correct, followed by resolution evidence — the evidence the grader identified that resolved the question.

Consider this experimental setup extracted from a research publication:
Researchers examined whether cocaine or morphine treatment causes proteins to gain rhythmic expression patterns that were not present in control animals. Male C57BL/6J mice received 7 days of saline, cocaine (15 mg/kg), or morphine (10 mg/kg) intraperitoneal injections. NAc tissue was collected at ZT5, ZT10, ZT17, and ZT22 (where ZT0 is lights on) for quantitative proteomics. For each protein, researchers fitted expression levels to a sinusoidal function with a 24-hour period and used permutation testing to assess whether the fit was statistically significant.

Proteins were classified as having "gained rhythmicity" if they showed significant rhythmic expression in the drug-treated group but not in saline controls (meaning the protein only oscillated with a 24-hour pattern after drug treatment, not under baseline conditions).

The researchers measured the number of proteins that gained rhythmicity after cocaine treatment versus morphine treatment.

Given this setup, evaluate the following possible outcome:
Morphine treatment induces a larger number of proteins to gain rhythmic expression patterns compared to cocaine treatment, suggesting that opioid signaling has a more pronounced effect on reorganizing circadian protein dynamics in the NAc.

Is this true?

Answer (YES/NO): YES